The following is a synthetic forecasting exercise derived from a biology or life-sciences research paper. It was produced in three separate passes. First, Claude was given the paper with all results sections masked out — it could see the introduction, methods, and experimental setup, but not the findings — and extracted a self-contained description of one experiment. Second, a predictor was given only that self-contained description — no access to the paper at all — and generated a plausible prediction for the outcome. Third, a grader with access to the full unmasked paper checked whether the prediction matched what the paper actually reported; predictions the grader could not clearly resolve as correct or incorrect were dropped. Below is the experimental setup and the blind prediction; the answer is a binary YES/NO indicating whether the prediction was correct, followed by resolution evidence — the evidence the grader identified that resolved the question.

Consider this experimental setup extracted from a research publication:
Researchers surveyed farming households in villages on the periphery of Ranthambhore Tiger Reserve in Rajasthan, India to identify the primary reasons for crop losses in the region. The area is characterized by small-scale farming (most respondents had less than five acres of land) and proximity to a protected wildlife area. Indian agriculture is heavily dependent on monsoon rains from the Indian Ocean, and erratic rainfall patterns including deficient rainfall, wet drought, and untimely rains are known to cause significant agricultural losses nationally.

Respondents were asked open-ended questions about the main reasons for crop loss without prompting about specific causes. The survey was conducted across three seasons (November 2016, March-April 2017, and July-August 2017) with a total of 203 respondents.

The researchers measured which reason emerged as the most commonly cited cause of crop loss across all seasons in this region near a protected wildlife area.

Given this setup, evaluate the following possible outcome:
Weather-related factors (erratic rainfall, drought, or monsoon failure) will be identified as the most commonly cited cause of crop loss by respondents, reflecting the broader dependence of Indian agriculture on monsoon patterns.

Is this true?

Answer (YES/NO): NO